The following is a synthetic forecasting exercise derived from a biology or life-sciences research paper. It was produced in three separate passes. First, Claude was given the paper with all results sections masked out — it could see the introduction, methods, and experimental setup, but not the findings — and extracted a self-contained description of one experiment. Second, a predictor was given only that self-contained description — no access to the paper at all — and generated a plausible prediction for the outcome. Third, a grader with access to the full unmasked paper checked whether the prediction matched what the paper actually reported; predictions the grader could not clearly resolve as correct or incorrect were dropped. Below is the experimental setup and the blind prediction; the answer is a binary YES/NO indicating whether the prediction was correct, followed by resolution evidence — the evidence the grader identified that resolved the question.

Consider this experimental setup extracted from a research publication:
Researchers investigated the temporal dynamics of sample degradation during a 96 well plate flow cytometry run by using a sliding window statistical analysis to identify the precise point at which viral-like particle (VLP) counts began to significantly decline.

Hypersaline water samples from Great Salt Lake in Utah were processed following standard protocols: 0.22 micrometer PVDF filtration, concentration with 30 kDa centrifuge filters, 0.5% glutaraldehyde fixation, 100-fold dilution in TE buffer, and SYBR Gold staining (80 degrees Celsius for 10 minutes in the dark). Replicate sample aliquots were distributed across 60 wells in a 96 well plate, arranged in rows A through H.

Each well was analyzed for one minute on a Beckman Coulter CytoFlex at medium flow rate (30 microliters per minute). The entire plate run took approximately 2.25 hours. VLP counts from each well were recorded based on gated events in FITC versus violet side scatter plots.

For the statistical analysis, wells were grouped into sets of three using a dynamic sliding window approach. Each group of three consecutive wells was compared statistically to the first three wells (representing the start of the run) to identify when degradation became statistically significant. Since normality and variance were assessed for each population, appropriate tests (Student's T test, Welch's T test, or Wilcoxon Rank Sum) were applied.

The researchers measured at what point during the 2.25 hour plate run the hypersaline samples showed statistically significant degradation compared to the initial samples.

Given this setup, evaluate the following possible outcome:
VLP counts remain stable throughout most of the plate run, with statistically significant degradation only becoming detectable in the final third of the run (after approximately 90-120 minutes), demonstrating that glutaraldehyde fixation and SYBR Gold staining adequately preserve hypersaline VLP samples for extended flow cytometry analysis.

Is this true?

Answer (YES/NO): NO